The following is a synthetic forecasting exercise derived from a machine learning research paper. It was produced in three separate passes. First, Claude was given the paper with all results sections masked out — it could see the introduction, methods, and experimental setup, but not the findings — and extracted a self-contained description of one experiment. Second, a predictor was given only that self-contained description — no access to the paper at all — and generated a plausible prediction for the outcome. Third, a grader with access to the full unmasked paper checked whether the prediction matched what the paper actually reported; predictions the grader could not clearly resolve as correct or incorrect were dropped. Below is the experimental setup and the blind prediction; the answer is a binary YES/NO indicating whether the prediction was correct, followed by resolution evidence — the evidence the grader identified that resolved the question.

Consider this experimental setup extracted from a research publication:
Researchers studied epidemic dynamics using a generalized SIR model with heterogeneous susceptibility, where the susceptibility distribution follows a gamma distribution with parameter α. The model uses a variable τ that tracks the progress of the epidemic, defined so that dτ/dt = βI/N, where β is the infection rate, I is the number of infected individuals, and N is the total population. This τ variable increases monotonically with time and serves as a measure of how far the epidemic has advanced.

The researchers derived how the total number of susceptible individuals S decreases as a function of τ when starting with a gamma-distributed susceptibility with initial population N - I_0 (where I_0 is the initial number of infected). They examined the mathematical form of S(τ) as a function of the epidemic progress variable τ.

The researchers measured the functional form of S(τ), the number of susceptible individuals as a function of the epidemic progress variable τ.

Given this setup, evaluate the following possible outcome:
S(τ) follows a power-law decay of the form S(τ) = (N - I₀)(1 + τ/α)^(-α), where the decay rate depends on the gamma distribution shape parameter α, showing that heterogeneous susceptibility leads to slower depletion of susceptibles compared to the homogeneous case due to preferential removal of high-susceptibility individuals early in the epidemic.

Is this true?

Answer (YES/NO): YES